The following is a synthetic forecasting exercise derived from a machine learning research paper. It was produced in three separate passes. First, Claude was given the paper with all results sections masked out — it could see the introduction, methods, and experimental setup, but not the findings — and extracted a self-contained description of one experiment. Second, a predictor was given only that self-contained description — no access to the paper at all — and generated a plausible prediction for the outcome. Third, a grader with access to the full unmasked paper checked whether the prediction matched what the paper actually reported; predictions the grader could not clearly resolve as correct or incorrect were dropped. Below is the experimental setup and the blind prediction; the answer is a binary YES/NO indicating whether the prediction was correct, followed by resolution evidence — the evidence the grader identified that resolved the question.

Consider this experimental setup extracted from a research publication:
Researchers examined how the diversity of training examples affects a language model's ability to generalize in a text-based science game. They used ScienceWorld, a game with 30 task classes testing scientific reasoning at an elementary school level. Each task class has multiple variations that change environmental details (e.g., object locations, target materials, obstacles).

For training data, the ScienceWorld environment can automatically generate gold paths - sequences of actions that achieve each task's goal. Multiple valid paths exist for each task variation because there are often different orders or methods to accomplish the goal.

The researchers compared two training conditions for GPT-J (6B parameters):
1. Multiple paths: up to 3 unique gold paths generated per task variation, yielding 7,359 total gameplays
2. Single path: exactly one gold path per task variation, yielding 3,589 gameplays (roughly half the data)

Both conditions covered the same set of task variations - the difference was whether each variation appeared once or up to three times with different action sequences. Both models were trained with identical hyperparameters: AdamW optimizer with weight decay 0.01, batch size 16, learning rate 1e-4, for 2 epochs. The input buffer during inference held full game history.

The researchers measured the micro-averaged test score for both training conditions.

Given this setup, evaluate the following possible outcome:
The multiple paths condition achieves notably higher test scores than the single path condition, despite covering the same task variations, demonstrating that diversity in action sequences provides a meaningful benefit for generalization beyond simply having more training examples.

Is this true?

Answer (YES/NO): NO